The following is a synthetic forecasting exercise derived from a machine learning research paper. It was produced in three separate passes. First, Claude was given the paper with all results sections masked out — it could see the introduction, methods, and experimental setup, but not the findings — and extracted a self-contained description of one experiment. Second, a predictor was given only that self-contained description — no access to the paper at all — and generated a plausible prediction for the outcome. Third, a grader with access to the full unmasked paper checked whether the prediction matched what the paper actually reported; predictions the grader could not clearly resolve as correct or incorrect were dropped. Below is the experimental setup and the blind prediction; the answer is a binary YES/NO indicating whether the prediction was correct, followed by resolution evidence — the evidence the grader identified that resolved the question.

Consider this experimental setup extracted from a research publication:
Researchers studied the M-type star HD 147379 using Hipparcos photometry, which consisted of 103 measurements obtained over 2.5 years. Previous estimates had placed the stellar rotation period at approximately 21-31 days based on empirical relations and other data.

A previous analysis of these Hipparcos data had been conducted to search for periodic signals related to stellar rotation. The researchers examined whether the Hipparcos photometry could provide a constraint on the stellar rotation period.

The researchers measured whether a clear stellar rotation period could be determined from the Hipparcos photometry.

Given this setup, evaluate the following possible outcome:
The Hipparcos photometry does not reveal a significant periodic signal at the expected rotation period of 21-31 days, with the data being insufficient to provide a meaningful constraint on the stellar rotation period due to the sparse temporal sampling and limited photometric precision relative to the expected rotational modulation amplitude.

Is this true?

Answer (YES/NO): YES